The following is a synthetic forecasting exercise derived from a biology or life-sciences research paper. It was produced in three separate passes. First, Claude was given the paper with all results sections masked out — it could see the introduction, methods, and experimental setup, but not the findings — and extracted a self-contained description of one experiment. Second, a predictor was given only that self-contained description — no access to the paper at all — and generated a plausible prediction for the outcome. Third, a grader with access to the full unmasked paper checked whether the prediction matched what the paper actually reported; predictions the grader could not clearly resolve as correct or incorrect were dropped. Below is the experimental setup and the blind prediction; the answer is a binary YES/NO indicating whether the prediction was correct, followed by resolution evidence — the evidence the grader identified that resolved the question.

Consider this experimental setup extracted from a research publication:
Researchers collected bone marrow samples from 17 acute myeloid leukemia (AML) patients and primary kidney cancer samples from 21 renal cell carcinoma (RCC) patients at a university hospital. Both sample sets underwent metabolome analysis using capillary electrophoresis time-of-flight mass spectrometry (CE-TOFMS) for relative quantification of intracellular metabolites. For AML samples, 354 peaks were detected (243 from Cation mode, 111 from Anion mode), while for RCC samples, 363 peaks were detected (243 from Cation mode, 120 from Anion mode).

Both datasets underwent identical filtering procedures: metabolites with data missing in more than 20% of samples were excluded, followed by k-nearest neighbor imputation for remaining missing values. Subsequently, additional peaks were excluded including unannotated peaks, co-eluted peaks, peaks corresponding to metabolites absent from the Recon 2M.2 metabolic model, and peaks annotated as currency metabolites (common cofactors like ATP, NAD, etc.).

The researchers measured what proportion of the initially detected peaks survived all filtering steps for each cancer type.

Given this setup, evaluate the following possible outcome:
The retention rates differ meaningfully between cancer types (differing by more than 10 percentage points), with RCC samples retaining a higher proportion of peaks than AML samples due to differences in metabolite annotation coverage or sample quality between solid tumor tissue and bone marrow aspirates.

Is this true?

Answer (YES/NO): YES